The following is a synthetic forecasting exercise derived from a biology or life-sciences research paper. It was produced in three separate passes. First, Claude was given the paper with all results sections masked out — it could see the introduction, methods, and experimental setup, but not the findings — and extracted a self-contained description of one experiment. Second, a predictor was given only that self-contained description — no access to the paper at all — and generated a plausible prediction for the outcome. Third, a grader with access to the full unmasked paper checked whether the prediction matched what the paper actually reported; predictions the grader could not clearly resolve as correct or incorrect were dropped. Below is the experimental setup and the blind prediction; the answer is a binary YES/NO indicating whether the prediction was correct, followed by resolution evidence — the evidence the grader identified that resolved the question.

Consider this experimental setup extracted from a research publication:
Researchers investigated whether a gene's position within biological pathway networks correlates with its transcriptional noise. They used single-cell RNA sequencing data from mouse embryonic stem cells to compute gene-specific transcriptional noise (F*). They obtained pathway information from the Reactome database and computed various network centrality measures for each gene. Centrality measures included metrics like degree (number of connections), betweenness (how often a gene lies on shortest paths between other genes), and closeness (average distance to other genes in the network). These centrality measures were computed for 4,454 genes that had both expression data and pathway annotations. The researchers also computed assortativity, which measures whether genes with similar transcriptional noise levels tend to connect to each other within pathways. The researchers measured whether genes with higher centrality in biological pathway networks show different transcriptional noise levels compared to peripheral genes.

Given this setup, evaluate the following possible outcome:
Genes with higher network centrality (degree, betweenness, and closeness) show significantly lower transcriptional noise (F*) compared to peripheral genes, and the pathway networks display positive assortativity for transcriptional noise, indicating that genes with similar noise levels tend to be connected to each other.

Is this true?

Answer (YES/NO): NO